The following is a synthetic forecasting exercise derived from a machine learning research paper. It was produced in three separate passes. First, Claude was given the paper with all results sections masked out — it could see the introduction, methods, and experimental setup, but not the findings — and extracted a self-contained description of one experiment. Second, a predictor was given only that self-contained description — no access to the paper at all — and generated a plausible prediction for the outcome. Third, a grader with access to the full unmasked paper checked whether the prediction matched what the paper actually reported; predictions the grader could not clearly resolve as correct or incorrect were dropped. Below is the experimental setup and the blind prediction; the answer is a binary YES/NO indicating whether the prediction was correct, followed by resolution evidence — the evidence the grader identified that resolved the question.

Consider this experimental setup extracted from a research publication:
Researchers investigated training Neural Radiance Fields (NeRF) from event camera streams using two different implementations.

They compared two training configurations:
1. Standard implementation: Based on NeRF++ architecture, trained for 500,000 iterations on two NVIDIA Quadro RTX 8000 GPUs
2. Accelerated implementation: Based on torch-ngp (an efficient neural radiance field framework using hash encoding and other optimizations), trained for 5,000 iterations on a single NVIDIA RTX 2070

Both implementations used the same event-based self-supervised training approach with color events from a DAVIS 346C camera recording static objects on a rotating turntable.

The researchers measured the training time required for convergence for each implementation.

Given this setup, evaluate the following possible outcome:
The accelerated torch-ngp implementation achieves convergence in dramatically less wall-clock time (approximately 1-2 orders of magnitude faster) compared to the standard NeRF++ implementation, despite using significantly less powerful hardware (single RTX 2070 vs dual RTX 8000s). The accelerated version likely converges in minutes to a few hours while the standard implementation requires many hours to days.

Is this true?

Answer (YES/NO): YES